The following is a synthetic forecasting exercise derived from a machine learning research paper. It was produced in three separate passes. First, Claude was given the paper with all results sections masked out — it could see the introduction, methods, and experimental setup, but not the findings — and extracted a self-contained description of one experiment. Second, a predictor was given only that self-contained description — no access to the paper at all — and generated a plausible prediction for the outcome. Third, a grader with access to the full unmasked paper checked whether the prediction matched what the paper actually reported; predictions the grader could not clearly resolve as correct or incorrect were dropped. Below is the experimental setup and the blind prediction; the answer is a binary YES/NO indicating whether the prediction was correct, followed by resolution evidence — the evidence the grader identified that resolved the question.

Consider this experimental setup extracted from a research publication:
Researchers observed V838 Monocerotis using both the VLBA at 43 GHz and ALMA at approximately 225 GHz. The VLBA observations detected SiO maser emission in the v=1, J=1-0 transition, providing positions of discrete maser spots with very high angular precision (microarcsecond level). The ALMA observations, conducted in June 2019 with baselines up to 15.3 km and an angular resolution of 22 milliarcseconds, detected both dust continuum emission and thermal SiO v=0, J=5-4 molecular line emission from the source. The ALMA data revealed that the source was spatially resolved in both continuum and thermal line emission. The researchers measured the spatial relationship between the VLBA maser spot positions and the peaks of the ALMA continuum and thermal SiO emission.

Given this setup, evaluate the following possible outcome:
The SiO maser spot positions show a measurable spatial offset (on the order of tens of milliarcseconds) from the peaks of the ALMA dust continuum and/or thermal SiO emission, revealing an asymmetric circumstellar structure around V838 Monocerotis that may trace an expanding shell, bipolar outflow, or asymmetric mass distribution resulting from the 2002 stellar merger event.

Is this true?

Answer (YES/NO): NO